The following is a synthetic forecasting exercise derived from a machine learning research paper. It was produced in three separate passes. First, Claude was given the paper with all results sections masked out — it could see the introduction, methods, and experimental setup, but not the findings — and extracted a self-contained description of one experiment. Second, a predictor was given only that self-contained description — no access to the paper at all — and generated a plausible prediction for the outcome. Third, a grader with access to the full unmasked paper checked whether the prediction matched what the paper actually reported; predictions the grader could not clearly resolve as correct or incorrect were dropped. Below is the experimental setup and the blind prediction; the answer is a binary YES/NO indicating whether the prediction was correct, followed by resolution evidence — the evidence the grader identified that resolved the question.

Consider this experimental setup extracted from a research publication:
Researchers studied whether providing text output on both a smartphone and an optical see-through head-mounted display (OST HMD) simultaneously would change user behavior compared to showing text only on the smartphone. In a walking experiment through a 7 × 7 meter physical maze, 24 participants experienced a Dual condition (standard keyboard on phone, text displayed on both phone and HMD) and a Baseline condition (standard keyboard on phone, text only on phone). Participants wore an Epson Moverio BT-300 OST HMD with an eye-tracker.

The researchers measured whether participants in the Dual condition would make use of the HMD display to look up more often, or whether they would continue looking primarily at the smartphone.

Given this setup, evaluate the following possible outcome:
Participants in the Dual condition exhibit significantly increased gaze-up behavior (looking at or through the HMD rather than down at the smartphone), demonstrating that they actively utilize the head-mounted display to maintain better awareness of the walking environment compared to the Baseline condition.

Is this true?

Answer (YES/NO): NO